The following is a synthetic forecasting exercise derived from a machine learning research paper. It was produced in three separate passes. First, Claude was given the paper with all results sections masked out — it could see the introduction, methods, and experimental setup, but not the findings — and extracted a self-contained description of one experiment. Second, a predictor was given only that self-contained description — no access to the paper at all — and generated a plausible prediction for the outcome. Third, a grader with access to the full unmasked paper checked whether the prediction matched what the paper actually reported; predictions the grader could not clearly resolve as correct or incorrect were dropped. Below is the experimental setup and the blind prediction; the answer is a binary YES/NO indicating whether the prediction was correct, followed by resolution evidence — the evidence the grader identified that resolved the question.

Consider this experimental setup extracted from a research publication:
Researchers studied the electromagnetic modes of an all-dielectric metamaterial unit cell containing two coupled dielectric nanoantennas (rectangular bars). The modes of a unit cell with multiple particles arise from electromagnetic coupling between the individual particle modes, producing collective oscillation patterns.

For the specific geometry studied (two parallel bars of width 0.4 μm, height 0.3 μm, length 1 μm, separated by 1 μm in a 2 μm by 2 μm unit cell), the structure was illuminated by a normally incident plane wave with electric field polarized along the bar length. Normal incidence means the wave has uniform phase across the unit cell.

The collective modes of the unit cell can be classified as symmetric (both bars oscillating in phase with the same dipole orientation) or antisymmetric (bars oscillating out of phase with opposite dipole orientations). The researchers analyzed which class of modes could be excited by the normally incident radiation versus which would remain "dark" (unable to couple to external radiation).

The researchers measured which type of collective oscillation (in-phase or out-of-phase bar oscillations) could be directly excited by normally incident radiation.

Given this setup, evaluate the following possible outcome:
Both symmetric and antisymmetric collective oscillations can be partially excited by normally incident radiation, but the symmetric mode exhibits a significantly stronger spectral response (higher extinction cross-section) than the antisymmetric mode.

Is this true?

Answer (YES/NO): NO